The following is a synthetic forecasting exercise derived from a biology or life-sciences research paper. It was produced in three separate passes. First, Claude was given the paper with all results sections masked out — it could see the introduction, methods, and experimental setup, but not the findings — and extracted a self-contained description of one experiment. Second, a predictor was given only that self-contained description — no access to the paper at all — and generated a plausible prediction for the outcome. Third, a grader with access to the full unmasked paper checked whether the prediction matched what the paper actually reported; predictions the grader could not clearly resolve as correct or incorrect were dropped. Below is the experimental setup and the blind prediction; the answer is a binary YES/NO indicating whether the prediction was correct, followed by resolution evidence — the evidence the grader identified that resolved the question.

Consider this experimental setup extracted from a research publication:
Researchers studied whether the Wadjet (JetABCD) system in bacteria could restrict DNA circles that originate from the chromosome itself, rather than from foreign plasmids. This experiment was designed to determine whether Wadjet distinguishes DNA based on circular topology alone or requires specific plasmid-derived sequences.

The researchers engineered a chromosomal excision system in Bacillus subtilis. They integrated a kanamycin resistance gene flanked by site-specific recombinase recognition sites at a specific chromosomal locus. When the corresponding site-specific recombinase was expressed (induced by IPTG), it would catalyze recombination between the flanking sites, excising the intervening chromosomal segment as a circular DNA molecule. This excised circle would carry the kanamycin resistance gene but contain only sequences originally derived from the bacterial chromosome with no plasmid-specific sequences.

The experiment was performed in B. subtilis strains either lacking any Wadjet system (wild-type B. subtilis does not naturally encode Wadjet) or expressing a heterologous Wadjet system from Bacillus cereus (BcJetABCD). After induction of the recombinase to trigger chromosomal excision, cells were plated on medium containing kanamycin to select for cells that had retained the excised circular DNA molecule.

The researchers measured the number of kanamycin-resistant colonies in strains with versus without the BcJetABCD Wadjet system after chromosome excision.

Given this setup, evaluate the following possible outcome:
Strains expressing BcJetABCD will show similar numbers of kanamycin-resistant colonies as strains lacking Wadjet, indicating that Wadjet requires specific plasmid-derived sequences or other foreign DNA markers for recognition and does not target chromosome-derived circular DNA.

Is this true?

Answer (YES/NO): NO